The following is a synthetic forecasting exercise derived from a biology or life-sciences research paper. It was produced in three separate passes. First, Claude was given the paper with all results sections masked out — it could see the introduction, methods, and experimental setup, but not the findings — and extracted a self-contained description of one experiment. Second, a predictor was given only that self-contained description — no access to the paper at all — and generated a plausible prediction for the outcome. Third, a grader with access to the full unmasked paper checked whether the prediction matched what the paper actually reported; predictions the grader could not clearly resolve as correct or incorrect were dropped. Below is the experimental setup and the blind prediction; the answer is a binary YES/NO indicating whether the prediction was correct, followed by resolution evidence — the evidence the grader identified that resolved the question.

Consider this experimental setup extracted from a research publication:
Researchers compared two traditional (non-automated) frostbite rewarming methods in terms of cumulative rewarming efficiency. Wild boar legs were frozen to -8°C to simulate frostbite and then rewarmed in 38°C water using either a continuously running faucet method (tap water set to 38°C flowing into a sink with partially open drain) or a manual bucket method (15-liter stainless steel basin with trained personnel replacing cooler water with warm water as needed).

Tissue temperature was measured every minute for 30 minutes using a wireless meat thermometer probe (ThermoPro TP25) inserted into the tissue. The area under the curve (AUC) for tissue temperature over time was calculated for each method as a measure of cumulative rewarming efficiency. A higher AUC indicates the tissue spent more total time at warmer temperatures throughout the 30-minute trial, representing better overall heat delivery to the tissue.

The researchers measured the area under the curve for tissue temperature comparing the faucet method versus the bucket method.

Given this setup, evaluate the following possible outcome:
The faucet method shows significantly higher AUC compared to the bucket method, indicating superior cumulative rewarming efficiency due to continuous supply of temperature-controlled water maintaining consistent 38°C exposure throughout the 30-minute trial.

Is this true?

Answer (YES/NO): NO